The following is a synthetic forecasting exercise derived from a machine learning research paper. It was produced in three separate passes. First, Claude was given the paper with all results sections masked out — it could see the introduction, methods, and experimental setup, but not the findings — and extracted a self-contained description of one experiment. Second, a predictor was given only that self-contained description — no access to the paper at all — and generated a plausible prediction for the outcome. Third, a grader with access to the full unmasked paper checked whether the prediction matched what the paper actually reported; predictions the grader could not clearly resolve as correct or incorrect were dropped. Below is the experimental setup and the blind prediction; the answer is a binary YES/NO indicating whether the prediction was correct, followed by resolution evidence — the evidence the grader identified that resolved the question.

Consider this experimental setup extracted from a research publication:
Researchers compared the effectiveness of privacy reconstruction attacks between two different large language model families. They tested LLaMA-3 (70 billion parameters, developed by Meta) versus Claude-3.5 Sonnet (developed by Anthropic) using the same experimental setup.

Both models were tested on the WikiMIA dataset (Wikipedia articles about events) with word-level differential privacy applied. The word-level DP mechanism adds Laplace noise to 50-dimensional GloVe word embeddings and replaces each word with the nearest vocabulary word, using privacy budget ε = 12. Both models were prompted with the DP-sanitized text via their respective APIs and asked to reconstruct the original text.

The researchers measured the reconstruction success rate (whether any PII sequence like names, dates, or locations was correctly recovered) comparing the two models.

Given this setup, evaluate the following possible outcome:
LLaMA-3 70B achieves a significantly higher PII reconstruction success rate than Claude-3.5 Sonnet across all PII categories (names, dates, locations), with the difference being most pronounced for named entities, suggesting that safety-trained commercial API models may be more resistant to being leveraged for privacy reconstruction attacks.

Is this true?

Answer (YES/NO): NO